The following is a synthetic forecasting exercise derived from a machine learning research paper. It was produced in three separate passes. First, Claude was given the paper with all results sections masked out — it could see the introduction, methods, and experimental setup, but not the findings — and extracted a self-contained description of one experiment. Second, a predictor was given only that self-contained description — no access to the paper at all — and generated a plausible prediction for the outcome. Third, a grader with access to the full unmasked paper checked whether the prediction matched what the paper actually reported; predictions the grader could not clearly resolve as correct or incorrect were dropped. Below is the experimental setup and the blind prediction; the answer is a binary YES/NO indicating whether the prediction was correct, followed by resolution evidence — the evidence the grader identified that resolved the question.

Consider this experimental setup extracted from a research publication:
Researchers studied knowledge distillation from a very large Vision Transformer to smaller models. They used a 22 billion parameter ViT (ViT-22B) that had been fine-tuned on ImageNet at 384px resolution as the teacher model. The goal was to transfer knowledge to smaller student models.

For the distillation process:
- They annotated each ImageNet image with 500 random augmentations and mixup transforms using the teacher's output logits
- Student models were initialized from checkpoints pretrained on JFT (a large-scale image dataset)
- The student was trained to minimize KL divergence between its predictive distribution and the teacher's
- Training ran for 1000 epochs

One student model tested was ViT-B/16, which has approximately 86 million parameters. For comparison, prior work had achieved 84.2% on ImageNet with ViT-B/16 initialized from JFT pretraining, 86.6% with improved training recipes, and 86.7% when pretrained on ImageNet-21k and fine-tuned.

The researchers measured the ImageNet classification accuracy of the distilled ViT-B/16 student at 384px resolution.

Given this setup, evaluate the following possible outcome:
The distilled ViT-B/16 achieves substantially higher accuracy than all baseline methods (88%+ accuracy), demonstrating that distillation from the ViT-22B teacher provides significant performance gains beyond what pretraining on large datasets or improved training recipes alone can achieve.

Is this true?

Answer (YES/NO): YES